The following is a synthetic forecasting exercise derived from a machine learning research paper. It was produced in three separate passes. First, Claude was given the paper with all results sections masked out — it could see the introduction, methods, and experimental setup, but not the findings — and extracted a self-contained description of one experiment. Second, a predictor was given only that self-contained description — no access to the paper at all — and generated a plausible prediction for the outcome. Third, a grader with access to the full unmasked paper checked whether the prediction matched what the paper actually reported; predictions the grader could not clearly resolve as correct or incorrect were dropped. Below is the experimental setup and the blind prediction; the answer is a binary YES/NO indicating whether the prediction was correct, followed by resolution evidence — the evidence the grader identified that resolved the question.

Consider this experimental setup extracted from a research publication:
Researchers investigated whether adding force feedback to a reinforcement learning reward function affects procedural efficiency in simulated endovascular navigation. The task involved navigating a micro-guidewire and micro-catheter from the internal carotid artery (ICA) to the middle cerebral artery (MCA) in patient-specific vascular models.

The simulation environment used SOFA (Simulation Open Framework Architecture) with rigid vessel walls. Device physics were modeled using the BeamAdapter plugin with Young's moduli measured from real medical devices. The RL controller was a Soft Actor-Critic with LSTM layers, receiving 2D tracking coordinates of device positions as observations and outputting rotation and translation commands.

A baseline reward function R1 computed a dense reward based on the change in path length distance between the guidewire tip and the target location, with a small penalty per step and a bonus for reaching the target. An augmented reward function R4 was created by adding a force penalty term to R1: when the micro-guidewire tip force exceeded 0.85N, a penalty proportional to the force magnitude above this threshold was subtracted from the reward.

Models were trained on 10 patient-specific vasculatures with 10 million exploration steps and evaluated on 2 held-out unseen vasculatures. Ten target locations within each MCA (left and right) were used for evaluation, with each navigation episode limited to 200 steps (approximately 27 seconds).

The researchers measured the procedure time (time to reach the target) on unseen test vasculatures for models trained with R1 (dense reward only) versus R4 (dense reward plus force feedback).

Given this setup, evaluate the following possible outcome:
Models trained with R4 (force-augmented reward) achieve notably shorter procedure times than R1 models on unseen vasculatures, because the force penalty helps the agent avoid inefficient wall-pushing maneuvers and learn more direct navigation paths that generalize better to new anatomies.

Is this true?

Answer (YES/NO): YES